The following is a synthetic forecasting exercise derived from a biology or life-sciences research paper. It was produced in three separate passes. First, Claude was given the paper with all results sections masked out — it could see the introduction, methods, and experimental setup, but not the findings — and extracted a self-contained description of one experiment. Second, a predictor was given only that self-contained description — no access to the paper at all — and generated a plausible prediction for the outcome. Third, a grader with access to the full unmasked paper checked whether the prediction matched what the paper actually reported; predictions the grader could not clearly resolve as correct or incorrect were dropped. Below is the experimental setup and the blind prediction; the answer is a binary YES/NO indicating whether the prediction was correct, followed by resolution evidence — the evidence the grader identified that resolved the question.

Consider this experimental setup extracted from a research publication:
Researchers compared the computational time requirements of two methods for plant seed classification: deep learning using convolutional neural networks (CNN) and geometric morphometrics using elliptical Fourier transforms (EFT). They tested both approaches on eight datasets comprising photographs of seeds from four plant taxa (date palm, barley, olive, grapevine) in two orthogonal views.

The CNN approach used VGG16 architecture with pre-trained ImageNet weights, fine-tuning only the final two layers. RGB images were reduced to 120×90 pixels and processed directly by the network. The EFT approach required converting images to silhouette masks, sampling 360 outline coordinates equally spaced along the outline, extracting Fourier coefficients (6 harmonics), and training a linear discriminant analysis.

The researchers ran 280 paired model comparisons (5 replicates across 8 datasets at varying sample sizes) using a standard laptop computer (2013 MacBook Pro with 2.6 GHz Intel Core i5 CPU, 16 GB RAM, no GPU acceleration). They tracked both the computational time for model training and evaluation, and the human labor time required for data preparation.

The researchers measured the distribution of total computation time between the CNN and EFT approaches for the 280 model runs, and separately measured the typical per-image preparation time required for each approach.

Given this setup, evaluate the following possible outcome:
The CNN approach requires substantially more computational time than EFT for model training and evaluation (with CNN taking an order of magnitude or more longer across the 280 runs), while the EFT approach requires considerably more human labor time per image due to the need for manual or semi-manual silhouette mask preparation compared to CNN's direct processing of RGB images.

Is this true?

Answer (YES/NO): YES